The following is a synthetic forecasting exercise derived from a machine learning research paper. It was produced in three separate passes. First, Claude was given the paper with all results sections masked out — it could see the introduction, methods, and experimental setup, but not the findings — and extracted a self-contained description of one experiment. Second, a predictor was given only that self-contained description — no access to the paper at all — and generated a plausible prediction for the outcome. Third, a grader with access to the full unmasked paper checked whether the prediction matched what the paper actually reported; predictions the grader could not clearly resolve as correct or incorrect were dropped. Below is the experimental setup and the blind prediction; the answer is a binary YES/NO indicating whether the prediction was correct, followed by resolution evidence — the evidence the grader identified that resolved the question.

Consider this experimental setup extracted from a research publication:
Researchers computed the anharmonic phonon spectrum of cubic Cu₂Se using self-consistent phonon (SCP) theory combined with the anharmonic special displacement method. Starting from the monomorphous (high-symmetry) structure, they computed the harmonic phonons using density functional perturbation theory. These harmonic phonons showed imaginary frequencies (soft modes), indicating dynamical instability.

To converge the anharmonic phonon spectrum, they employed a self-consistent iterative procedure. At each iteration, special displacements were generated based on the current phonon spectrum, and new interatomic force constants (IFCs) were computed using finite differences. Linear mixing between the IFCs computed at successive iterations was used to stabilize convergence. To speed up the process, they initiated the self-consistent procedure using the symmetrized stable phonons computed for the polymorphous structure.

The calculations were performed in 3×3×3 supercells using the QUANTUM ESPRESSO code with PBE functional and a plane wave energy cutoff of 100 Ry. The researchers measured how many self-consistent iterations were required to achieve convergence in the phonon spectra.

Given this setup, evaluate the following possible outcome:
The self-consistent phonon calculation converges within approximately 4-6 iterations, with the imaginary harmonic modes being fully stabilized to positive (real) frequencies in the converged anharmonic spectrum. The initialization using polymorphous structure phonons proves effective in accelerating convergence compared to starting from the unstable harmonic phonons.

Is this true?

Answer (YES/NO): YES